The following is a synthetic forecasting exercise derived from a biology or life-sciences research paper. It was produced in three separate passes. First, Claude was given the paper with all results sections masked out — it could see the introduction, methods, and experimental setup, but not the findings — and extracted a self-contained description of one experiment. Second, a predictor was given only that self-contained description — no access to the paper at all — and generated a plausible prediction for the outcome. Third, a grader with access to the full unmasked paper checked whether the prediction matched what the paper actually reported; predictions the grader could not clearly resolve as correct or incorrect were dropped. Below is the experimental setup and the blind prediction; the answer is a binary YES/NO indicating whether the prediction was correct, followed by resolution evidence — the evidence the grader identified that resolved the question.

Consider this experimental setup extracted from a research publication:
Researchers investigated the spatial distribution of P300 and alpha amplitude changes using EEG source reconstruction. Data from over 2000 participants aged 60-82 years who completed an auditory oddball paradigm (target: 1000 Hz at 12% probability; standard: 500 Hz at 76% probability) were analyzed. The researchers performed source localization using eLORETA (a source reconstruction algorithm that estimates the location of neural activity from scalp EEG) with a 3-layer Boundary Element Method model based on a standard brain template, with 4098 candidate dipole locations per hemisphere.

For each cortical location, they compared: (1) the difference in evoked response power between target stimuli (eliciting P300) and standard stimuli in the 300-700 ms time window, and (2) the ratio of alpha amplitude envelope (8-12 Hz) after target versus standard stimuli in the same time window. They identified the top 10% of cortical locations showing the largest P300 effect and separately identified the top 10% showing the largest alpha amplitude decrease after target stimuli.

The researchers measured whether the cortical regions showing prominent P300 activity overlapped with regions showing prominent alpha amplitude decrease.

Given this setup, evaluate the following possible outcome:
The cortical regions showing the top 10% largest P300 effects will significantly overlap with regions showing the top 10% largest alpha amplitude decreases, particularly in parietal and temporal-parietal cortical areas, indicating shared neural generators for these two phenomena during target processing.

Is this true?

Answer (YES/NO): NO